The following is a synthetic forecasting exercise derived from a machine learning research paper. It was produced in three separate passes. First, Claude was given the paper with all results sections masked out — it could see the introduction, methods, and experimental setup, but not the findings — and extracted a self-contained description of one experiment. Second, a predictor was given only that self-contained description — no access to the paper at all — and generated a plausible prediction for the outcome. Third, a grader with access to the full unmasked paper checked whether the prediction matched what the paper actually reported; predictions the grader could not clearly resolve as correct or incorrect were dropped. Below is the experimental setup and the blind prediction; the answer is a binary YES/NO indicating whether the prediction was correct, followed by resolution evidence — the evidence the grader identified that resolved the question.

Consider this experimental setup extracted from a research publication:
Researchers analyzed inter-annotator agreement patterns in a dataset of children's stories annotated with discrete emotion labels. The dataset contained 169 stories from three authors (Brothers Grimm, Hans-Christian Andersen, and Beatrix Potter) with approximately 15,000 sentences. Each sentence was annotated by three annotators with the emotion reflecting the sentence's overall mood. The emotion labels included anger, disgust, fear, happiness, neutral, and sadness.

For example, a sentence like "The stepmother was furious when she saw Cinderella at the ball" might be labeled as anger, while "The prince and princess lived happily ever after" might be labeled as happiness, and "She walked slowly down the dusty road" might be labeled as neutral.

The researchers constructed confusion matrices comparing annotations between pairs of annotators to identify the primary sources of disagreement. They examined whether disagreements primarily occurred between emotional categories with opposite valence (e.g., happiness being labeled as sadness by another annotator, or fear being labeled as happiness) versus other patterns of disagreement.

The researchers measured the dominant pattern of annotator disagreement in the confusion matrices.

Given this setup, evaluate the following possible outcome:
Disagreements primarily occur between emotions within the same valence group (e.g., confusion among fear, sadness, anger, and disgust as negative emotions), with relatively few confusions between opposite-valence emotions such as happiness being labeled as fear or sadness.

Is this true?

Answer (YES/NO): NO